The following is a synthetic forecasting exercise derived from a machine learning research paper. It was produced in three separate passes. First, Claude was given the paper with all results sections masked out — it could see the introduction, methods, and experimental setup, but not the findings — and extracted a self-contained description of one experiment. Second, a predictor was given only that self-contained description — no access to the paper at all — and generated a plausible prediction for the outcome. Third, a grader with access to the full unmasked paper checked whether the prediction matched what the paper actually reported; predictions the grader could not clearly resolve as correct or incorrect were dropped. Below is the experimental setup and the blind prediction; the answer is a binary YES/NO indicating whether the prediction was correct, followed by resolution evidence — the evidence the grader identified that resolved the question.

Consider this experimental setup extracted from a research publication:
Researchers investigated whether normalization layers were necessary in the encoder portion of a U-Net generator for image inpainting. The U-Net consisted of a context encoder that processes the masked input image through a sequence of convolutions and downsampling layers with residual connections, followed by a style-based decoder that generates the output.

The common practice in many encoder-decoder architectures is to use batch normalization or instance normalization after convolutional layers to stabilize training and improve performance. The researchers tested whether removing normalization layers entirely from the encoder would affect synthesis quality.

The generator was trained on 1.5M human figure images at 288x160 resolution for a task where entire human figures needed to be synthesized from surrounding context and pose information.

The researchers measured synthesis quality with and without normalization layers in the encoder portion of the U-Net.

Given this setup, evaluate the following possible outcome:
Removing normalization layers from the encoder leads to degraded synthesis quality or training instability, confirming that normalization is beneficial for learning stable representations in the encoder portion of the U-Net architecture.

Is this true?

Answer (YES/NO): NO